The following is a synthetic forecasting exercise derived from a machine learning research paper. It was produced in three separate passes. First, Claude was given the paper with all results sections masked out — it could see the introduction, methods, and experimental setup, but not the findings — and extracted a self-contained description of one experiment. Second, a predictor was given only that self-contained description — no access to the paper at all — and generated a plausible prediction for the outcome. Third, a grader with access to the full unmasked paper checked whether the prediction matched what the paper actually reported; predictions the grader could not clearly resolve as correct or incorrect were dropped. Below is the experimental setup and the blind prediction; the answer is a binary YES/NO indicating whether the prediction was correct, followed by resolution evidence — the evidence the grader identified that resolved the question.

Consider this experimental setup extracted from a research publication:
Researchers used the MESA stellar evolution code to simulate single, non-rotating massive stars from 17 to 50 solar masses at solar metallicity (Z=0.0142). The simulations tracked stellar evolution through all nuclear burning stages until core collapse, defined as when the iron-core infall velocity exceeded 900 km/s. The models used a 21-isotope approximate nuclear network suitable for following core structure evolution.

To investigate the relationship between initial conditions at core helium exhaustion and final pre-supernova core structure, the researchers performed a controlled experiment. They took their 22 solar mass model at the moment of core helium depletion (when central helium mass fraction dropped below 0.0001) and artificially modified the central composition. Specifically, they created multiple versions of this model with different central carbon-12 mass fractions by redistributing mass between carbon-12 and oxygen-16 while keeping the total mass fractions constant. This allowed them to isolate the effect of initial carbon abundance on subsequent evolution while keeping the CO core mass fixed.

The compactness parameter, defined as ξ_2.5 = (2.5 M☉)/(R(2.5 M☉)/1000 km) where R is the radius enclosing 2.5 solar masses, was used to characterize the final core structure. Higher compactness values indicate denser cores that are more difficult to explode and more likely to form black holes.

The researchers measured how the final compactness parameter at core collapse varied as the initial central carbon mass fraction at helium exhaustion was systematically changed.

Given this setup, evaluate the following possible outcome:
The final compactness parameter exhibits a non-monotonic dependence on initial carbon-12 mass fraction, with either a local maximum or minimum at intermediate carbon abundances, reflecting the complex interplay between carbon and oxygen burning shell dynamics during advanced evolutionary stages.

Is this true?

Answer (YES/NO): YES